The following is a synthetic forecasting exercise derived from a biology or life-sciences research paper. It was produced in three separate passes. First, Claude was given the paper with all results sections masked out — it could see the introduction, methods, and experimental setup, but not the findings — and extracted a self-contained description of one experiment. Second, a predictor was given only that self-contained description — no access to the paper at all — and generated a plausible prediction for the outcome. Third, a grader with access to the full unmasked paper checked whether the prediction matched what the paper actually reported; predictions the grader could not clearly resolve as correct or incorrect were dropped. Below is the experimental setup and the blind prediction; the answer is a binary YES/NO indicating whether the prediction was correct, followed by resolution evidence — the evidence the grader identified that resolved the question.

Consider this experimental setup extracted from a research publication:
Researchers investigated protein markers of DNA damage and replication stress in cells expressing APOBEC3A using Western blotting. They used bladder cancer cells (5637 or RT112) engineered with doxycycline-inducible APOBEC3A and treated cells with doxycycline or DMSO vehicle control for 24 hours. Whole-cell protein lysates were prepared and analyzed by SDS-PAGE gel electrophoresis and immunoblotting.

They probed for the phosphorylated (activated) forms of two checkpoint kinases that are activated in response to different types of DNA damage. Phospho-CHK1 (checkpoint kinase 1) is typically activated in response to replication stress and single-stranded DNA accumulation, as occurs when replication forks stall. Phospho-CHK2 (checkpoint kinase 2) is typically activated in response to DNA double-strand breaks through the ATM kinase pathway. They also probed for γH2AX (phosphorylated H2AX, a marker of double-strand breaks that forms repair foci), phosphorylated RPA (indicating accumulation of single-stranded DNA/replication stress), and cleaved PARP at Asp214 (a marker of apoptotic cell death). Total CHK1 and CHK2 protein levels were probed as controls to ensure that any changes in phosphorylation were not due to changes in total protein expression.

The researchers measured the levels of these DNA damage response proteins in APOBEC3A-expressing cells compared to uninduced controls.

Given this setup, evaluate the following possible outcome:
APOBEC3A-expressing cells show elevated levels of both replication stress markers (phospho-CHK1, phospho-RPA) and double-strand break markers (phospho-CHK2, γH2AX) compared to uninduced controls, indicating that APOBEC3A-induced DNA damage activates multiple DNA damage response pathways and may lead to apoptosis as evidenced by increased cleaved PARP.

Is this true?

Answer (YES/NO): YES